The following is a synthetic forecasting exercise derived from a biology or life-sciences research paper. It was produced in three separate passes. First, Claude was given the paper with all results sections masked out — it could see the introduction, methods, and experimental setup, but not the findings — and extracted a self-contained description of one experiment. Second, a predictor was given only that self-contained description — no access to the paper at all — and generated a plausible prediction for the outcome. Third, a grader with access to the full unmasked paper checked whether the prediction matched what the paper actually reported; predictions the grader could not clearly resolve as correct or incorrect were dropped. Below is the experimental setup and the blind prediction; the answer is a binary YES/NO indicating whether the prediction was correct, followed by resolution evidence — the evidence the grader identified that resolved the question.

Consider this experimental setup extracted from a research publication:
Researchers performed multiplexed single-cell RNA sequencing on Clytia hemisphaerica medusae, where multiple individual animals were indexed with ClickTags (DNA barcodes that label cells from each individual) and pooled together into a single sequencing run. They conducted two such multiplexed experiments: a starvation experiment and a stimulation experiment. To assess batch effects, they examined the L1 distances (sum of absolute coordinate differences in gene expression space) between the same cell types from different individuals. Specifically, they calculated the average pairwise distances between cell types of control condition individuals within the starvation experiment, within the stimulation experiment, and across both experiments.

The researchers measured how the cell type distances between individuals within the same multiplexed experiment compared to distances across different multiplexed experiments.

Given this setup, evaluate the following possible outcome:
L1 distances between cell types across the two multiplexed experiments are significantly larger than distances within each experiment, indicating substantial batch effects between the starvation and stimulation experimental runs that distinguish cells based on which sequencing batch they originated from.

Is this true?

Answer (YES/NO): YES